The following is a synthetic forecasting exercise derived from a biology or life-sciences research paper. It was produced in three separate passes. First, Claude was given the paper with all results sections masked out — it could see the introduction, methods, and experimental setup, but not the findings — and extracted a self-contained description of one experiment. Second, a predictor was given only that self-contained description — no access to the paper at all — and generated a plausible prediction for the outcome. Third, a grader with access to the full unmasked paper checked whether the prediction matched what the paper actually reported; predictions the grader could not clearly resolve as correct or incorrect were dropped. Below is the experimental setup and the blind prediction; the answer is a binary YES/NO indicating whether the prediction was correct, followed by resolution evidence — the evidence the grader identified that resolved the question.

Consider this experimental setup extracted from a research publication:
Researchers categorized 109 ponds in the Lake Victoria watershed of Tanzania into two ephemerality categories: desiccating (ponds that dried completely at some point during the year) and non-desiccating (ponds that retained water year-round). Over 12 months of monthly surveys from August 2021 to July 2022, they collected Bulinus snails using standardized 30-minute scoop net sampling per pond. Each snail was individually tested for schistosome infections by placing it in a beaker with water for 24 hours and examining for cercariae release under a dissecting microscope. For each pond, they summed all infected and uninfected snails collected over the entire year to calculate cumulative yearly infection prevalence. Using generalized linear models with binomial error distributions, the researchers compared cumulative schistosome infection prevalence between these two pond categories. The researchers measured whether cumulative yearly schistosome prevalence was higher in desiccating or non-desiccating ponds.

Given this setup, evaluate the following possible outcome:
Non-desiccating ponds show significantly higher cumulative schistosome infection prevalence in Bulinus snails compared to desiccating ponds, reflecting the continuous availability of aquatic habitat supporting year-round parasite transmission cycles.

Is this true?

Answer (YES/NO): YES